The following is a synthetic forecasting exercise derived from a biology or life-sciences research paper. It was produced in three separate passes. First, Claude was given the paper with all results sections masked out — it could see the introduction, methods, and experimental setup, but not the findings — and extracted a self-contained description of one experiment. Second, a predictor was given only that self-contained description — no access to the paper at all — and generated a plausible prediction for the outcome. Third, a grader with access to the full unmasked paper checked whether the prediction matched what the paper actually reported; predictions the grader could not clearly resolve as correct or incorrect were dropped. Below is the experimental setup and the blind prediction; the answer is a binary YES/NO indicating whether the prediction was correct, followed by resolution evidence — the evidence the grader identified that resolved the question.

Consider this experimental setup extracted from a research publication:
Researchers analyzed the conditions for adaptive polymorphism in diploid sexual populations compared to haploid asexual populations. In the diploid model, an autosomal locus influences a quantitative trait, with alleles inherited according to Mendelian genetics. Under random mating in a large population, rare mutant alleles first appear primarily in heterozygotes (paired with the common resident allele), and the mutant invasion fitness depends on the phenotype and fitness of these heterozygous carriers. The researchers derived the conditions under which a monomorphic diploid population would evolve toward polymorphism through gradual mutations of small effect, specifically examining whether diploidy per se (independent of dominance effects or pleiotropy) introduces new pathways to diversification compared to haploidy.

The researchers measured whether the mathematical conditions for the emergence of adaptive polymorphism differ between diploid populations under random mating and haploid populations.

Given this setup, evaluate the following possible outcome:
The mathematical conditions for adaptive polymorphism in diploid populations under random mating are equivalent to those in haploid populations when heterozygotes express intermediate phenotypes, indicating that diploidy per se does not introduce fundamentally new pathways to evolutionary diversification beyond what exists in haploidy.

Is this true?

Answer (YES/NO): YES